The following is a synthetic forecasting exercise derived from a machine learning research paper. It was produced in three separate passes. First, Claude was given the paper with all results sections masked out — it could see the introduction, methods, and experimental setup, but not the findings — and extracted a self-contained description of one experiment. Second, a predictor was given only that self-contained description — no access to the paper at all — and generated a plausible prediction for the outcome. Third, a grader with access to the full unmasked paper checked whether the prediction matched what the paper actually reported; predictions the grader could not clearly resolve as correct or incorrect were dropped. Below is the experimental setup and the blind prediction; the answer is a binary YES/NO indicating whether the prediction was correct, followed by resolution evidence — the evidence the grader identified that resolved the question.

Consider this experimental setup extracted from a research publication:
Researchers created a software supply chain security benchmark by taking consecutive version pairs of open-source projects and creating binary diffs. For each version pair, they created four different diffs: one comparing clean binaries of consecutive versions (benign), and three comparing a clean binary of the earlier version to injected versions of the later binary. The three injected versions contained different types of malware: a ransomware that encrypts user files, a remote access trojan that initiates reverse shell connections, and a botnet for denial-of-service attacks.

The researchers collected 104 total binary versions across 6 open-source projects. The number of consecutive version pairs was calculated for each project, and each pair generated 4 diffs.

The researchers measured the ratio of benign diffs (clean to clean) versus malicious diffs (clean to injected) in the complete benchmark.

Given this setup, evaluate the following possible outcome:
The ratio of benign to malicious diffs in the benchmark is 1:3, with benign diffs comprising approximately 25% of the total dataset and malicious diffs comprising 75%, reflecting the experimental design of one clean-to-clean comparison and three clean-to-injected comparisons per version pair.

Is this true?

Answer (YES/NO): YES